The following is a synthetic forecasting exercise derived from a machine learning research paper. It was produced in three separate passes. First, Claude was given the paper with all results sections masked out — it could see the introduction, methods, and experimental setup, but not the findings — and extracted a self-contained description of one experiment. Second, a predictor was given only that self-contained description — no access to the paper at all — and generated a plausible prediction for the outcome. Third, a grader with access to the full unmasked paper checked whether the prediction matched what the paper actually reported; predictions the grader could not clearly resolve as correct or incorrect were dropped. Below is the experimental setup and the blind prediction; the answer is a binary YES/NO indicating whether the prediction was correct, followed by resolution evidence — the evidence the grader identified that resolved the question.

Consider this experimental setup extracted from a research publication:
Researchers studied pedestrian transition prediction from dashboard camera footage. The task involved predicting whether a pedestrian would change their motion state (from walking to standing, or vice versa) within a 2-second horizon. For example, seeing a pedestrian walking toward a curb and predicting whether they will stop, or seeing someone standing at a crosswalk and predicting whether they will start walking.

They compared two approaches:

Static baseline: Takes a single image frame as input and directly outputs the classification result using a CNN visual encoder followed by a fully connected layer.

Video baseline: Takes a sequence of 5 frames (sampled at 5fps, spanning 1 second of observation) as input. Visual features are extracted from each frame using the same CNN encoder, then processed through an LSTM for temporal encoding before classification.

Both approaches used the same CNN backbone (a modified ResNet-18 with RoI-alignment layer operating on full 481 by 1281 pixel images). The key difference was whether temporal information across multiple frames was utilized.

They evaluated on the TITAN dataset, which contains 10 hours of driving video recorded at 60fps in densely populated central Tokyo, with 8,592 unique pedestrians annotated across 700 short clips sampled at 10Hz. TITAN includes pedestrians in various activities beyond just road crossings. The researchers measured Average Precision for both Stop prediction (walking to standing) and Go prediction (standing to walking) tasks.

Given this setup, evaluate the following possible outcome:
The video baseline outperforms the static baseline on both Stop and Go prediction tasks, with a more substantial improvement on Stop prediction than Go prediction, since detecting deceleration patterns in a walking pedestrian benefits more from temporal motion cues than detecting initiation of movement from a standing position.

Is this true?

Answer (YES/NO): YES